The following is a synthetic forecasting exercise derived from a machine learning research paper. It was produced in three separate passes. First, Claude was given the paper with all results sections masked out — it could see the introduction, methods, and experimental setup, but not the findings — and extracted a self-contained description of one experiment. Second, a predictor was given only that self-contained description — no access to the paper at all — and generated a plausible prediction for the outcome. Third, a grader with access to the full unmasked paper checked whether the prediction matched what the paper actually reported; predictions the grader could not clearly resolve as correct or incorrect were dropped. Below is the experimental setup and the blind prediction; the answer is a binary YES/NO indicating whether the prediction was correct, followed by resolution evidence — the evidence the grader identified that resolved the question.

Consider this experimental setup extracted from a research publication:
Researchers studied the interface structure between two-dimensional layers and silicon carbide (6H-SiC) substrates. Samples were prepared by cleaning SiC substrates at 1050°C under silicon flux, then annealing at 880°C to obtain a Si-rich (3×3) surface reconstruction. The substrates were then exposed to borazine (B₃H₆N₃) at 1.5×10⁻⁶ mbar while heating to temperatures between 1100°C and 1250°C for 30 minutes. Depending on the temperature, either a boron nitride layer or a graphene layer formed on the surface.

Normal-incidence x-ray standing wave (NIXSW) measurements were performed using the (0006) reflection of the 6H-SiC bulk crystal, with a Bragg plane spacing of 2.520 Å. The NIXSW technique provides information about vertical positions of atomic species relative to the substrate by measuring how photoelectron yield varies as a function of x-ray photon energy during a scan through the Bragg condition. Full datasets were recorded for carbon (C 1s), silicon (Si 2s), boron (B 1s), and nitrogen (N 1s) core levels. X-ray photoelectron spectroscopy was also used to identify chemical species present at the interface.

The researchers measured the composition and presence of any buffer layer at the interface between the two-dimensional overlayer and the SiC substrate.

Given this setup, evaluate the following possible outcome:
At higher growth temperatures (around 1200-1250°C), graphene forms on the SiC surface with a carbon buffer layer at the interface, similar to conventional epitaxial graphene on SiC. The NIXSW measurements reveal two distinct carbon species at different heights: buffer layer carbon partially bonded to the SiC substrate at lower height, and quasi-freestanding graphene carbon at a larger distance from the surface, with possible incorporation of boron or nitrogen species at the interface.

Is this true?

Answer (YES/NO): NO